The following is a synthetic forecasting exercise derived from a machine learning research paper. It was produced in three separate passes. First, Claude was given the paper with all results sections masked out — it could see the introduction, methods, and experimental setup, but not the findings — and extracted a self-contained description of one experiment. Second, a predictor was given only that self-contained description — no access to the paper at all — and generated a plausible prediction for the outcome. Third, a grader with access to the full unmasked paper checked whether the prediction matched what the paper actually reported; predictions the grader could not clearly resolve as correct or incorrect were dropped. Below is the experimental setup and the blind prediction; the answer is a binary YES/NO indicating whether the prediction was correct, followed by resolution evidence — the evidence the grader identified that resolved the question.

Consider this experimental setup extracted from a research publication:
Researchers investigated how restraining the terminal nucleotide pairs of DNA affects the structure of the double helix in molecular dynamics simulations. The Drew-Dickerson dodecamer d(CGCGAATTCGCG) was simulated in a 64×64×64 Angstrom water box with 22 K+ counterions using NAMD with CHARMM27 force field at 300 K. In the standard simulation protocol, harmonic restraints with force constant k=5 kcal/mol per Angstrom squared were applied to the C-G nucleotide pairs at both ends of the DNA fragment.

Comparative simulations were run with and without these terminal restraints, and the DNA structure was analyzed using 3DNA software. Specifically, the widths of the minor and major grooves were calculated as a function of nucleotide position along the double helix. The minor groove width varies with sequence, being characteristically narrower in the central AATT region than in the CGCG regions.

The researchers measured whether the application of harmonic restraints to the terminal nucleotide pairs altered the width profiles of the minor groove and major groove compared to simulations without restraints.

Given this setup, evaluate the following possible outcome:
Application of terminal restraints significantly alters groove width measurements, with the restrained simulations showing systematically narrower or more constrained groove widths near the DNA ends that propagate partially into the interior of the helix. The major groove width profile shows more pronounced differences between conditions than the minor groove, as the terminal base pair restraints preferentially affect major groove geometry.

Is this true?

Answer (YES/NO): NO